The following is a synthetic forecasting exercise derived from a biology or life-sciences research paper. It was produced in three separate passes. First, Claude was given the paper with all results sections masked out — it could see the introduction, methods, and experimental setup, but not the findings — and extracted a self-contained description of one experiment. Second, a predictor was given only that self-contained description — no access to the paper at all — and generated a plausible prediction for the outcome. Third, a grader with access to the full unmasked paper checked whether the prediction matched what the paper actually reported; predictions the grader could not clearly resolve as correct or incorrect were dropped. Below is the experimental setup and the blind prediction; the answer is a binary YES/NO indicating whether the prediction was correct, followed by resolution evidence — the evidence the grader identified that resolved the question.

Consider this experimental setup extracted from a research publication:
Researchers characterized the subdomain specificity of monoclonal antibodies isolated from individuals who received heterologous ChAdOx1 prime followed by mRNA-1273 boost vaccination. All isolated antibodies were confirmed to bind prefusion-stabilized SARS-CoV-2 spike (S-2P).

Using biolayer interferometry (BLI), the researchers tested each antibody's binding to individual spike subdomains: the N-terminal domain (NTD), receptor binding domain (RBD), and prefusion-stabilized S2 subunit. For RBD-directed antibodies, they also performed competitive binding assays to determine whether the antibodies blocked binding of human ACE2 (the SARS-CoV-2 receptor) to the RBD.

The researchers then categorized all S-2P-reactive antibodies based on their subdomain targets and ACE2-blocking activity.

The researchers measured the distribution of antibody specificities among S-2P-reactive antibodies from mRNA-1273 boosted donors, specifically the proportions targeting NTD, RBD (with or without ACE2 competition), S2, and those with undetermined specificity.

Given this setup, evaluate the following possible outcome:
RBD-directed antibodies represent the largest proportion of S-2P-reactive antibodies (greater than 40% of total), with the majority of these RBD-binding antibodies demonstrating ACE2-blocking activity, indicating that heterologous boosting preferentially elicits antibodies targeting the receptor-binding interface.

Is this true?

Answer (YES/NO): NO